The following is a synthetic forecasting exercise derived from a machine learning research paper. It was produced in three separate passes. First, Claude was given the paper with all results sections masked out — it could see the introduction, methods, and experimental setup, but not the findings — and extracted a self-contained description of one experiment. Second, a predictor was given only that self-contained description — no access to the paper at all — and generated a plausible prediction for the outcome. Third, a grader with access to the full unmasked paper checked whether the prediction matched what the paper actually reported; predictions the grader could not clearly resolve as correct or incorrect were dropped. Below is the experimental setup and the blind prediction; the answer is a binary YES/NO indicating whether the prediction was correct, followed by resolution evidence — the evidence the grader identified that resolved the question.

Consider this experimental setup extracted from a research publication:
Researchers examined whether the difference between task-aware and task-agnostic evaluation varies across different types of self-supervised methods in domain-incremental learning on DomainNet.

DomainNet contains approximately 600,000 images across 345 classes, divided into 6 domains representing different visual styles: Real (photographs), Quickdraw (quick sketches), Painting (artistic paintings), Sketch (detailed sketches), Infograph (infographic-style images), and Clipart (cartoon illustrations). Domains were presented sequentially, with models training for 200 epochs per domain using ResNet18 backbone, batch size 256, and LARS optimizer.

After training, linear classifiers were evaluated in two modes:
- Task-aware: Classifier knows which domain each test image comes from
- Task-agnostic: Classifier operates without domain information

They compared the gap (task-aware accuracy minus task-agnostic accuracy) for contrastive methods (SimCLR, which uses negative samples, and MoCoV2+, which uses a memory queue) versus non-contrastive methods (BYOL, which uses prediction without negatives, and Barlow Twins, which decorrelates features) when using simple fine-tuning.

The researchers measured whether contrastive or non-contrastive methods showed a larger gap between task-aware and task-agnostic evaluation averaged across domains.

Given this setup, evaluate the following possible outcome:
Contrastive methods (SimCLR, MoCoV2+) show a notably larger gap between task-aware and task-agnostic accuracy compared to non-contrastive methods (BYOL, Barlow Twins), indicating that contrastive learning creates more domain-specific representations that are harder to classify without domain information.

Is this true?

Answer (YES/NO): NO